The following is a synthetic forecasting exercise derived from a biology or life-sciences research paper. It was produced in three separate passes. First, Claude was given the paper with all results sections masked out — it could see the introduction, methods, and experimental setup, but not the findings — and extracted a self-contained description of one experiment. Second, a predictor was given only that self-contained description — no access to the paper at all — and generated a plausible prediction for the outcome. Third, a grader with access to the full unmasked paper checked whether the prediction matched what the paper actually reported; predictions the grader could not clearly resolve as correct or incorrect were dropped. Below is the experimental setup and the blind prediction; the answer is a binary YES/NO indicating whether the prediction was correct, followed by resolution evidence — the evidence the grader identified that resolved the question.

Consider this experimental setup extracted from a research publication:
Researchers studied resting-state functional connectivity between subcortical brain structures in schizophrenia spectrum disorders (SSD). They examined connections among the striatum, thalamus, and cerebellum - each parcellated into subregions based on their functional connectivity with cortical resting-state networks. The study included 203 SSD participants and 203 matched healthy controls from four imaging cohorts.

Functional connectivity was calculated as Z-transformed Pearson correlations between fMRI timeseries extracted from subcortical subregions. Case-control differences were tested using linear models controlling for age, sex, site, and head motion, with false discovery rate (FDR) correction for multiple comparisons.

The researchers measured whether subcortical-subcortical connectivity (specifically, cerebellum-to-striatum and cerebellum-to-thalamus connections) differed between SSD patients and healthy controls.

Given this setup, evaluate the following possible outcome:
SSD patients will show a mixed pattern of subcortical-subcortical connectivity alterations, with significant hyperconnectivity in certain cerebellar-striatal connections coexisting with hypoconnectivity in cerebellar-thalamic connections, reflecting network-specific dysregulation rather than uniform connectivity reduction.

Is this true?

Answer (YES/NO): NO